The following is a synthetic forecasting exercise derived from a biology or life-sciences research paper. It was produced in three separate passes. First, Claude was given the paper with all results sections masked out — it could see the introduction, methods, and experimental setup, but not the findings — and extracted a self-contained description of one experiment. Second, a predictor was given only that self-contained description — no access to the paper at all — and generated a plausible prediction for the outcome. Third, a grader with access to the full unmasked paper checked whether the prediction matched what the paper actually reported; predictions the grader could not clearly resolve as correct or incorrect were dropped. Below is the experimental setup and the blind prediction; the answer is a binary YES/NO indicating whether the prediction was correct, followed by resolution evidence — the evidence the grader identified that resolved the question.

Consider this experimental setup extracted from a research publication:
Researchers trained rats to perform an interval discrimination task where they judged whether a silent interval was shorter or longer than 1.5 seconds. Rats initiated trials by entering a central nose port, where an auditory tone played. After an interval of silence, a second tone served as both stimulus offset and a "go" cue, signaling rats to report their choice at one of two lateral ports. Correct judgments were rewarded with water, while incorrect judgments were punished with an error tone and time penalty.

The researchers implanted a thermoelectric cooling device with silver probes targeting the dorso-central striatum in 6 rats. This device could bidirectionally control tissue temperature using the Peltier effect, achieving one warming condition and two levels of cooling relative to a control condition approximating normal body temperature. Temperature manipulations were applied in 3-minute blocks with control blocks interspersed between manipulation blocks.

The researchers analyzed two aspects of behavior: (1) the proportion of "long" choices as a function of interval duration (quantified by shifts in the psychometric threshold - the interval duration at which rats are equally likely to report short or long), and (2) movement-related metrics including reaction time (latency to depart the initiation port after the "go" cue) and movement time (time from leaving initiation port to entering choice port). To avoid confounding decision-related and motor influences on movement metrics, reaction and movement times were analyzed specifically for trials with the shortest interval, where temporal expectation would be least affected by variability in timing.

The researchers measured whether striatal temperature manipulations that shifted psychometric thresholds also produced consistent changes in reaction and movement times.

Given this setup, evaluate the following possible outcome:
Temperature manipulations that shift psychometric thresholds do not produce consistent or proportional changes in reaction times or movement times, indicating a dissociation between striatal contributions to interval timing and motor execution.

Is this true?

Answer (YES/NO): YES